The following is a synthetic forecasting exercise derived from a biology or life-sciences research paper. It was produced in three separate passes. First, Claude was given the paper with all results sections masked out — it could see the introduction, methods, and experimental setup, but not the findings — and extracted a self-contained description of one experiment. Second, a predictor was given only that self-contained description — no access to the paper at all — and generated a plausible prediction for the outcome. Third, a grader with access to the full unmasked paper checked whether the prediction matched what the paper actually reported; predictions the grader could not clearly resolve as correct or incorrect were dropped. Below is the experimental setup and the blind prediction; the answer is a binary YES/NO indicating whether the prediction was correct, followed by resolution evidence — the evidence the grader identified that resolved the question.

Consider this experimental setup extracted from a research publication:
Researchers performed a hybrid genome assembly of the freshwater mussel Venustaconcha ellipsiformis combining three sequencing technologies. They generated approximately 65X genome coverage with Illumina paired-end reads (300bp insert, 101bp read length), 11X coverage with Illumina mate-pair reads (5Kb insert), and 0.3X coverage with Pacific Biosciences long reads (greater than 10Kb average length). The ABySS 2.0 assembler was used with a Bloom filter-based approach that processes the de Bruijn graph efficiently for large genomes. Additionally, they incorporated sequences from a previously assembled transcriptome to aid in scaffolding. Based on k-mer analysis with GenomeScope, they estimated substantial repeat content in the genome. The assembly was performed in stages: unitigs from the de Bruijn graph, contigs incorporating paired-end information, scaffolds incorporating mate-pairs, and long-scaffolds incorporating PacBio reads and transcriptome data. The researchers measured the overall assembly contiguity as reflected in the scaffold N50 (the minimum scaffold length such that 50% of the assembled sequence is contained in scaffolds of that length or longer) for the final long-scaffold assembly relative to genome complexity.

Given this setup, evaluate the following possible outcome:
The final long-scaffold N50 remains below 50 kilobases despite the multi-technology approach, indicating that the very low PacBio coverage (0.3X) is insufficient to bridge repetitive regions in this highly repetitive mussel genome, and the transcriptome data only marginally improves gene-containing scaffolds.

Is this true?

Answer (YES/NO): YES